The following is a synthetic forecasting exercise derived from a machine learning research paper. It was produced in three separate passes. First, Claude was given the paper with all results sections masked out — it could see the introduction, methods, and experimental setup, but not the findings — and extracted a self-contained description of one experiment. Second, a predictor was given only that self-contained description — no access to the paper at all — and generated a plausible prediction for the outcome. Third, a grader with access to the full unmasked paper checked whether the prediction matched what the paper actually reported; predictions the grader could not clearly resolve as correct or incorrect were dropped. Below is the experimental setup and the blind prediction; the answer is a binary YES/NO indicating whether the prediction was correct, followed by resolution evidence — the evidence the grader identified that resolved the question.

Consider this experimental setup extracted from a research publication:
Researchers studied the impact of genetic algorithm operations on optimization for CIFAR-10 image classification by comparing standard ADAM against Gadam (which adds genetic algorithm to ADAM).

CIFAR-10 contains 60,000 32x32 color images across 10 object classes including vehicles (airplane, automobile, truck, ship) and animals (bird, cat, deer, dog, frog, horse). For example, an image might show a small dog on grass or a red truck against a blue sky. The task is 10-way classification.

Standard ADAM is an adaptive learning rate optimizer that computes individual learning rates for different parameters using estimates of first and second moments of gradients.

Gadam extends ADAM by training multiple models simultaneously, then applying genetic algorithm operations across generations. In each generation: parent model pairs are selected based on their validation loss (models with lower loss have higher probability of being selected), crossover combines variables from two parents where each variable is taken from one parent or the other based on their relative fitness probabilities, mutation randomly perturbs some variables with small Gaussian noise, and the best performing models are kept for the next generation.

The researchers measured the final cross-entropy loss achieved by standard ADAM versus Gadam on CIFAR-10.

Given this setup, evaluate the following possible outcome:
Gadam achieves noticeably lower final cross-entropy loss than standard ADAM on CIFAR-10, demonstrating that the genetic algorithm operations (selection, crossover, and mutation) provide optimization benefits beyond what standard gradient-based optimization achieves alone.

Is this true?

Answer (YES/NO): NO